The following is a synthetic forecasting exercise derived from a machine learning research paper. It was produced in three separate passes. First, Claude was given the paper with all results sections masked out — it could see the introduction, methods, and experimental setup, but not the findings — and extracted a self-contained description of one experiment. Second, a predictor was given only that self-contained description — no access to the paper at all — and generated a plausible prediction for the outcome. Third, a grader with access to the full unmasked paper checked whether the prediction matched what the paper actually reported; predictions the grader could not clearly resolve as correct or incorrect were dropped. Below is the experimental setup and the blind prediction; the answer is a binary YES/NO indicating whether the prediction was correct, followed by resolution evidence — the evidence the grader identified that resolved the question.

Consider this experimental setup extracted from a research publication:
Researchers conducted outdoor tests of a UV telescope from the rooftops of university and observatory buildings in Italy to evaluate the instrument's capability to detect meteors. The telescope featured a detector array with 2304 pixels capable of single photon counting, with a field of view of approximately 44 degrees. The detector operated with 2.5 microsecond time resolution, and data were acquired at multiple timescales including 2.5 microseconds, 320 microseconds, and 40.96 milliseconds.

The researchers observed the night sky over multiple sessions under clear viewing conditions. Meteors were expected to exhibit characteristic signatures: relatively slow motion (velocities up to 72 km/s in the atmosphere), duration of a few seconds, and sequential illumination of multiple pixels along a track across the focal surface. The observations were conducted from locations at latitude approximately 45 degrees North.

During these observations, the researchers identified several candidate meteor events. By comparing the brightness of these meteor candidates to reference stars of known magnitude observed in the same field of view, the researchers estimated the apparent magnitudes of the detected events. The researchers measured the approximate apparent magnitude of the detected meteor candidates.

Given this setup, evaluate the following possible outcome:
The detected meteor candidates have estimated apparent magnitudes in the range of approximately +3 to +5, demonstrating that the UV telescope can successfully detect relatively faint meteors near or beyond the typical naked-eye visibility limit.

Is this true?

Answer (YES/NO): YES